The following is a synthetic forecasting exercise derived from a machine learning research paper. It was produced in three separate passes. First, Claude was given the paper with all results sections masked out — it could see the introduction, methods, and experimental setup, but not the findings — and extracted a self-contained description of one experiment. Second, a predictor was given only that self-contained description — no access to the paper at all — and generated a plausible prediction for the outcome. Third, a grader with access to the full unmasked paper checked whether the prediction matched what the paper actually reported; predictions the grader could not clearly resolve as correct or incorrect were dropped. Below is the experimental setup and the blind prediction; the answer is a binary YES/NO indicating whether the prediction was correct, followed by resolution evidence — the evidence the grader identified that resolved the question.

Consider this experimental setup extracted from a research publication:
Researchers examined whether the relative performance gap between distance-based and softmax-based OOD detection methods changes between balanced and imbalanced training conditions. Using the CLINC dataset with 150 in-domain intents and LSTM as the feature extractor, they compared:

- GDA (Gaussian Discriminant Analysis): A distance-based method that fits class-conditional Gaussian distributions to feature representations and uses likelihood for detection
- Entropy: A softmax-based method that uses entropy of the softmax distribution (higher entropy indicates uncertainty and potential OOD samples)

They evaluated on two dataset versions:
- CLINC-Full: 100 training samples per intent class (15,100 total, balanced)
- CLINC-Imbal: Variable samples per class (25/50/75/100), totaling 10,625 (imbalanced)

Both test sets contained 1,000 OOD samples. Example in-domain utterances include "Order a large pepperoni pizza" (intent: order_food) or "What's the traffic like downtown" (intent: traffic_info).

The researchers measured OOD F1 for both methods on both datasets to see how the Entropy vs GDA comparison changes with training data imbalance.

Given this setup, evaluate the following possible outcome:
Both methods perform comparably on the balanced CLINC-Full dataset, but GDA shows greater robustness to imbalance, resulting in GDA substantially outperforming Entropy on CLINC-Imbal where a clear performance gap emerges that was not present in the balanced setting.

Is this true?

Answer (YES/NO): NO